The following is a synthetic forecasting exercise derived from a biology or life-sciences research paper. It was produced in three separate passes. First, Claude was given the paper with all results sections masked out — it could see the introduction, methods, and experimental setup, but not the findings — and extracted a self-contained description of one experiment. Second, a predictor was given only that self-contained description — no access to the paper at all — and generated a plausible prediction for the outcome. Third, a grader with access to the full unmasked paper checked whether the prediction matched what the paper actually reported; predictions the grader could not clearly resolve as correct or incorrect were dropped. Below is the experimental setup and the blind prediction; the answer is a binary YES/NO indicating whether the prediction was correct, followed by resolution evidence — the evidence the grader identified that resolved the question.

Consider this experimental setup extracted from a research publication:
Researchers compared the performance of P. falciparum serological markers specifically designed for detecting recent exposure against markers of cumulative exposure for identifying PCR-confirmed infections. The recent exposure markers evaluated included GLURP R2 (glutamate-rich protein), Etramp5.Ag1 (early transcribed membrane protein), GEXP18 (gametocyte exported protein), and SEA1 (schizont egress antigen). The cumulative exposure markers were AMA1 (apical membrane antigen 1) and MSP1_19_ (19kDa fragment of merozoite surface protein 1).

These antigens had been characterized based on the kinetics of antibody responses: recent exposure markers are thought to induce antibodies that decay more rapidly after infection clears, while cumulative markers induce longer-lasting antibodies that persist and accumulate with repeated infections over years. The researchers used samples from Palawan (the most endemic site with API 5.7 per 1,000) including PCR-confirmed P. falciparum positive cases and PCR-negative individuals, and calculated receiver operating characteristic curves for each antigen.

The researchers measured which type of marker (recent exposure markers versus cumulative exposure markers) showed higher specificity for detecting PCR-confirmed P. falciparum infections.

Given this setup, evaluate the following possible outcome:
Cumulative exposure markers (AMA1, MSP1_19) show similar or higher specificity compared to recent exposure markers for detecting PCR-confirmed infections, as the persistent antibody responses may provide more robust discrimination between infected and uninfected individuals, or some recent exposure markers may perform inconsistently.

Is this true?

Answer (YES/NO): NO